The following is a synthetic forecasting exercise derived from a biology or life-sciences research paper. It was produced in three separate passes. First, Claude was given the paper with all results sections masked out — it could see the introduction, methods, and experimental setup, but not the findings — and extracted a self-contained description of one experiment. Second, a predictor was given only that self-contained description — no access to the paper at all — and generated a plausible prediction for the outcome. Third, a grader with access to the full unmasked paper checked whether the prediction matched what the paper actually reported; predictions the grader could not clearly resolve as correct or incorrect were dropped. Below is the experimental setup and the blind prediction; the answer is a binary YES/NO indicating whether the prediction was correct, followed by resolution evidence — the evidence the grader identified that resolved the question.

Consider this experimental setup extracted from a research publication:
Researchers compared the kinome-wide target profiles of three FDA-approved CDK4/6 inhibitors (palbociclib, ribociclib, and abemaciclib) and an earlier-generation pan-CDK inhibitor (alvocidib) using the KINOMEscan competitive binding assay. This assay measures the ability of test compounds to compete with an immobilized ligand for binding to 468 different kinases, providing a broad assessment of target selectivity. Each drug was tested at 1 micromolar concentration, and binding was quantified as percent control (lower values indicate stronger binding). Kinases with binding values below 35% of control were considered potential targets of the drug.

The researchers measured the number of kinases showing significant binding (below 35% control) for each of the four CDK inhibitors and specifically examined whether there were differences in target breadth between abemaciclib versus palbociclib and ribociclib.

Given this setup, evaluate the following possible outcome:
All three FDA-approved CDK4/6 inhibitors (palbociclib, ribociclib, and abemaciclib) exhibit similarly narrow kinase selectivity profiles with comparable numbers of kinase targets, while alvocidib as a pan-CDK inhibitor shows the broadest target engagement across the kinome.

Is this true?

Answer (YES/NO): NO